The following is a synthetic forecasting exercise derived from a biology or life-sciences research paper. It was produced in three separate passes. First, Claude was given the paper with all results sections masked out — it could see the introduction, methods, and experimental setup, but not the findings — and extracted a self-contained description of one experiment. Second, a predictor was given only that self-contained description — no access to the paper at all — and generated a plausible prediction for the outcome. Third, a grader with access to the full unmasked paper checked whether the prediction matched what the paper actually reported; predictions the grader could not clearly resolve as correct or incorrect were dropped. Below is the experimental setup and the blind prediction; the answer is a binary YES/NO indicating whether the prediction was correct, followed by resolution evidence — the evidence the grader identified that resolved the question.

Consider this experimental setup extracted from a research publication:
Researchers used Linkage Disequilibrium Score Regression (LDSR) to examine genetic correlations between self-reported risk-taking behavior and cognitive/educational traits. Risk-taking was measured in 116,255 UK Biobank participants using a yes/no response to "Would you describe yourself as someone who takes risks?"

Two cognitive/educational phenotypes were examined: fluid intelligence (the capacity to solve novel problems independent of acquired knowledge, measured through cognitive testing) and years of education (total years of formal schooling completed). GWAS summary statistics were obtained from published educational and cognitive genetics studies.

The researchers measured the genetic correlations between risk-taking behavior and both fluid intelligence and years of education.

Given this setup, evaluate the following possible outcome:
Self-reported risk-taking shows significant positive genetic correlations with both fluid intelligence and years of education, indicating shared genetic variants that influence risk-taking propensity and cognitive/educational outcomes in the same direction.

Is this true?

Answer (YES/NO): NO